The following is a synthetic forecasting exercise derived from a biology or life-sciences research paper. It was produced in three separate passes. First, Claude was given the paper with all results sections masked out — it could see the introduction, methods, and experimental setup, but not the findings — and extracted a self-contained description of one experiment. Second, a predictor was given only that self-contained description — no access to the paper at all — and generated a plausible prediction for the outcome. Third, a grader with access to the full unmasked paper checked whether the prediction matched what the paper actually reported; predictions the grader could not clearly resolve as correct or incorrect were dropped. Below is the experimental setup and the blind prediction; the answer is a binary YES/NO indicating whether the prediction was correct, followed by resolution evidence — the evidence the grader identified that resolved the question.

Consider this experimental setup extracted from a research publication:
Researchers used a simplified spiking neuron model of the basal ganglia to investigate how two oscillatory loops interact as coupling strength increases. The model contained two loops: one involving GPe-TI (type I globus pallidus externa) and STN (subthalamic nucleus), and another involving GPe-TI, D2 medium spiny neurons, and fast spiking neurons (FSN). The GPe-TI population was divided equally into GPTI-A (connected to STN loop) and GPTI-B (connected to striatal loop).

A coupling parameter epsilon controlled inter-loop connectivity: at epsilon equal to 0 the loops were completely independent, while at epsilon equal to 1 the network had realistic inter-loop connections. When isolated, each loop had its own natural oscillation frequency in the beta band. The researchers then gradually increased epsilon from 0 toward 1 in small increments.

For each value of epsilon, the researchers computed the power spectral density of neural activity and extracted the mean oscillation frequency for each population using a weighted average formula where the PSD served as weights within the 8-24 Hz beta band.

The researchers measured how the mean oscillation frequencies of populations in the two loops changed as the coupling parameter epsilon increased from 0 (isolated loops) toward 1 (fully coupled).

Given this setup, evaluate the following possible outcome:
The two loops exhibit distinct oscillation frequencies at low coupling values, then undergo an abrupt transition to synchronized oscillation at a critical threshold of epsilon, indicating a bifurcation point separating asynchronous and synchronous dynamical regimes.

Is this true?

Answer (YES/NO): NO